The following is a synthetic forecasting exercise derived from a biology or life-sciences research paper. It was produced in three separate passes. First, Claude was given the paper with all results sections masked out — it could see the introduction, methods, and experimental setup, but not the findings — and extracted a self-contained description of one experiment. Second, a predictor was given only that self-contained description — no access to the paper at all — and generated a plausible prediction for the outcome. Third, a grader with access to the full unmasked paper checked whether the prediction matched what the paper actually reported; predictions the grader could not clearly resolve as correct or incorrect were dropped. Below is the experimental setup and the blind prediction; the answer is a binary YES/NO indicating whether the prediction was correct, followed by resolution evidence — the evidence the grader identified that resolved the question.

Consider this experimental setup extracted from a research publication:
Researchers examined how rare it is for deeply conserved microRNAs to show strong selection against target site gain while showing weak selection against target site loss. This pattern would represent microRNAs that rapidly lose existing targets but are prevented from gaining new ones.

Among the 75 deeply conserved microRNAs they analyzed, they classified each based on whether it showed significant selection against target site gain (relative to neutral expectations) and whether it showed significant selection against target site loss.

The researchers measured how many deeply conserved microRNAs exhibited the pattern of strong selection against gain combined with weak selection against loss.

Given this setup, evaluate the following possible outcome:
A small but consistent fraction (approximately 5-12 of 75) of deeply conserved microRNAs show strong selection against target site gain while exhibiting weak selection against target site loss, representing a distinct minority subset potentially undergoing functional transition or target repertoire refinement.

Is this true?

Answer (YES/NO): NO